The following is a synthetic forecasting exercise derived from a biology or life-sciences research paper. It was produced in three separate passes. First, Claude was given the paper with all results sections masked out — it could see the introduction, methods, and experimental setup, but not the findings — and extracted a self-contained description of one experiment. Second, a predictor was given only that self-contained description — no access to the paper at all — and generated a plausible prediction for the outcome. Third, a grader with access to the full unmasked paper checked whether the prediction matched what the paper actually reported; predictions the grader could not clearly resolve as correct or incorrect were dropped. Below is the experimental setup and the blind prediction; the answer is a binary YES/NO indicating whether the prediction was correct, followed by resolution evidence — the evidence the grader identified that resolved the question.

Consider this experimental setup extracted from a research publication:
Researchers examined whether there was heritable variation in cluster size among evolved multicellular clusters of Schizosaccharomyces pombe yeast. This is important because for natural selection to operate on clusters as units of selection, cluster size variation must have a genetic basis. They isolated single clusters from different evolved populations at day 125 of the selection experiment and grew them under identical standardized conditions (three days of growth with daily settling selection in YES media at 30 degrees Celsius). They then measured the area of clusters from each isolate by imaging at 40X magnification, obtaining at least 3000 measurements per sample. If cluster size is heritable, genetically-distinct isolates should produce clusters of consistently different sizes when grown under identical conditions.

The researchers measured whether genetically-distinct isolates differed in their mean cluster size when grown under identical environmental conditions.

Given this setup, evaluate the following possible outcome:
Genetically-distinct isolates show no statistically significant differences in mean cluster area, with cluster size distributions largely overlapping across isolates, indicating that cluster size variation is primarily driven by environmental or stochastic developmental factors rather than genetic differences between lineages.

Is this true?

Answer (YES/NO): NO